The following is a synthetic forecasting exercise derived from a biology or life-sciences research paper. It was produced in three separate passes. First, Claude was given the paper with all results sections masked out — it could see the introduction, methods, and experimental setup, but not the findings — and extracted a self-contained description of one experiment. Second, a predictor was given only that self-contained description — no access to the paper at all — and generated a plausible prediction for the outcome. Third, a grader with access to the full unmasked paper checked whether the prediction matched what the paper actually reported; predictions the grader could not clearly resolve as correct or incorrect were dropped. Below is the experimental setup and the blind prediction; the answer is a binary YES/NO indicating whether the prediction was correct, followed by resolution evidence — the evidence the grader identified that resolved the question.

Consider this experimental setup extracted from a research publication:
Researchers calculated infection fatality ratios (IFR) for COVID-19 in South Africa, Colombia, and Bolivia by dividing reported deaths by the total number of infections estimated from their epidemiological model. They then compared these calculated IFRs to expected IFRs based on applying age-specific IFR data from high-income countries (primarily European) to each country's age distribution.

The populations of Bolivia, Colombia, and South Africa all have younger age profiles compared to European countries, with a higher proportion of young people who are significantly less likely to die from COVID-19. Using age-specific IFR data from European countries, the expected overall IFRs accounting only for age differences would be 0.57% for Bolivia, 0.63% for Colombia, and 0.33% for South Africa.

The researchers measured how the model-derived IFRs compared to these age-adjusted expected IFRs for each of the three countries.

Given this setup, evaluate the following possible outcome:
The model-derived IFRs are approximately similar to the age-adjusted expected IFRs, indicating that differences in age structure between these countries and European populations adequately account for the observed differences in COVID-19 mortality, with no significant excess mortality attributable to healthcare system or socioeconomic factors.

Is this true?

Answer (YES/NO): NO